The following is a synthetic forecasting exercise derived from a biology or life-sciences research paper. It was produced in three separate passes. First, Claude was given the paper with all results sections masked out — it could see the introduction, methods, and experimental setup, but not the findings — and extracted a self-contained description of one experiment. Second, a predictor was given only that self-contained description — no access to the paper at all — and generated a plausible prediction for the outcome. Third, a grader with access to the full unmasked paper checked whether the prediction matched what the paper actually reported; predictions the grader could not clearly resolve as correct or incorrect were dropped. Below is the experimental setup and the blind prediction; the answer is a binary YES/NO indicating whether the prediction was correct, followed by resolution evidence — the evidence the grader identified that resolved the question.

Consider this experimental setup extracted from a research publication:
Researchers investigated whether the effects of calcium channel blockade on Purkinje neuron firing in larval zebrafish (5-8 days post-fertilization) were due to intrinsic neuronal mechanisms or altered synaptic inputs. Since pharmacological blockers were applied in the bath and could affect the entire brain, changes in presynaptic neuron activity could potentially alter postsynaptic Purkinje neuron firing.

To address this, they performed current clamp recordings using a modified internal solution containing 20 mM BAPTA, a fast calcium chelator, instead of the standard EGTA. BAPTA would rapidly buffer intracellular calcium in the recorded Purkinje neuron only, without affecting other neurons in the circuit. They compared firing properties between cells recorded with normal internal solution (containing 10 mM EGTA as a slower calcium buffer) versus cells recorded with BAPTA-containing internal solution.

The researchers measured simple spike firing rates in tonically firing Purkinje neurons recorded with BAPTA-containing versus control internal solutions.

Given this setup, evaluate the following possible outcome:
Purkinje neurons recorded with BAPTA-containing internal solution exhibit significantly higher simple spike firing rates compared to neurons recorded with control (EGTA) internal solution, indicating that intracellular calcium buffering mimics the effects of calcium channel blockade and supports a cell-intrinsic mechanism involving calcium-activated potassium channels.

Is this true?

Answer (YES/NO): NO